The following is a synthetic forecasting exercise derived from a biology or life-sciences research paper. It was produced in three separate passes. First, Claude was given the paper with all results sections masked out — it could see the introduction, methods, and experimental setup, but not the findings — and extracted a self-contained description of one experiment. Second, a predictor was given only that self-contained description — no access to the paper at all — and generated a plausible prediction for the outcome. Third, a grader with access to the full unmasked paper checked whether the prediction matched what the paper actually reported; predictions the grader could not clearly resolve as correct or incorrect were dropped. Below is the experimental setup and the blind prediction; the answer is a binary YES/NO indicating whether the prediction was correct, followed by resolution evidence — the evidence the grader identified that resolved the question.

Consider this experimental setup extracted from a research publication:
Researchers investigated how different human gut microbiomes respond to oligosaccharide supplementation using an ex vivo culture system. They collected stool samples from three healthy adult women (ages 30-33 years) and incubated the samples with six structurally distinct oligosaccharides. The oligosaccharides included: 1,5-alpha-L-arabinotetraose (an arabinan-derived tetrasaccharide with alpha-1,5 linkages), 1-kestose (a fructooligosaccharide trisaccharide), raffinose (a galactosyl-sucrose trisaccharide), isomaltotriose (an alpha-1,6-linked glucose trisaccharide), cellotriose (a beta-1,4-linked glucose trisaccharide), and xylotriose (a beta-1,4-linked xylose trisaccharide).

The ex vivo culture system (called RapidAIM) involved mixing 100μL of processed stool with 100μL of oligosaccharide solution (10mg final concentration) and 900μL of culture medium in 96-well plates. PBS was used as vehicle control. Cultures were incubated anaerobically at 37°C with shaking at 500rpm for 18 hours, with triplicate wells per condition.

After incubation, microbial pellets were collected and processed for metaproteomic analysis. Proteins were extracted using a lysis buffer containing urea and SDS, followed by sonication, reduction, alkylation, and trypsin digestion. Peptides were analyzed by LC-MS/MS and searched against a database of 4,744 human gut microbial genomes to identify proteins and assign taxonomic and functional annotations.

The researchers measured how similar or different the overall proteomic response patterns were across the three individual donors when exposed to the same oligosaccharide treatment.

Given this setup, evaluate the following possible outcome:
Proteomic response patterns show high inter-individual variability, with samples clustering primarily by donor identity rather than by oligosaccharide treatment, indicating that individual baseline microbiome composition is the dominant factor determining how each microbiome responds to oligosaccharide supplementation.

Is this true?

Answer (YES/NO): YES